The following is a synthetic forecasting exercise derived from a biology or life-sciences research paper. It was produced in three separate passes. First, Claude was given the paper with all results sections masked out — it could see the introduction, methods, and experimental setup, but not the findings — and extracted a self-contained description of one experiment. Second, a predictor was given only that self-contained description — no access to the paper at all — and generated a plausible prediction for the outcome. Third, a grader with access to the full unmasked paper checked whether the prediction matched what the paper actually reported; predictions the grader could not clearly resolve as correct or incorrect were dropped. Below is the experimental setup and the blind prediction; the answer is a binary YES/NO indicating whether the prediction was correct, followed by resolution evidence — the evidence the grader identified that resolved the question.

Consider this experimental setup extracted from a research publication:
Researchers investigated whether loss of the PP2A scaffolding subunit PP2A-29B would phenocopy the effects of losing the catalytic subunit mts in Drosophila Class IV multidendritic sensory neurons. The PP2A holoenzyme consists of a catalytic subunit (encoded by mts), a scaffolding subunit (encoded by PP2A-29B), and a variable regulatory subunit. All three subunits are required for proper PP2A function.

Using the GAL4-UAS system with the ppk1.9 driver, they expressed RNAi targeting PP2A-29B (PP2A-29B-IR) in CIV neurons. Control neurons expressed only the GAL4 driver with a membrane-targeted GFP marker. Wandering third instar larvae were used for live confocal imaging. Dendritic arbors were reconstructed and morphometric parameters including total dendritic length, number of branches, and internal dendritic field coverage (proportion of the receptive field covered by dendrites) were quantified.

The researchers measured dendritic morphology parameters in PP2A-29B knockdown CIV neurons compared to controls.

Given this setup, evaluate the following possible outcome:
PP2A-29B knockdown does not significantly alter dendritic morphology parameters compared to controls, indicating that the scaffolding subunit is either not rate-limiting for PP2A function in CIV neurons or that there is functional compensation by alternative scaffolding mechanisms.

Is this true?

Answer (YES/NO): NO